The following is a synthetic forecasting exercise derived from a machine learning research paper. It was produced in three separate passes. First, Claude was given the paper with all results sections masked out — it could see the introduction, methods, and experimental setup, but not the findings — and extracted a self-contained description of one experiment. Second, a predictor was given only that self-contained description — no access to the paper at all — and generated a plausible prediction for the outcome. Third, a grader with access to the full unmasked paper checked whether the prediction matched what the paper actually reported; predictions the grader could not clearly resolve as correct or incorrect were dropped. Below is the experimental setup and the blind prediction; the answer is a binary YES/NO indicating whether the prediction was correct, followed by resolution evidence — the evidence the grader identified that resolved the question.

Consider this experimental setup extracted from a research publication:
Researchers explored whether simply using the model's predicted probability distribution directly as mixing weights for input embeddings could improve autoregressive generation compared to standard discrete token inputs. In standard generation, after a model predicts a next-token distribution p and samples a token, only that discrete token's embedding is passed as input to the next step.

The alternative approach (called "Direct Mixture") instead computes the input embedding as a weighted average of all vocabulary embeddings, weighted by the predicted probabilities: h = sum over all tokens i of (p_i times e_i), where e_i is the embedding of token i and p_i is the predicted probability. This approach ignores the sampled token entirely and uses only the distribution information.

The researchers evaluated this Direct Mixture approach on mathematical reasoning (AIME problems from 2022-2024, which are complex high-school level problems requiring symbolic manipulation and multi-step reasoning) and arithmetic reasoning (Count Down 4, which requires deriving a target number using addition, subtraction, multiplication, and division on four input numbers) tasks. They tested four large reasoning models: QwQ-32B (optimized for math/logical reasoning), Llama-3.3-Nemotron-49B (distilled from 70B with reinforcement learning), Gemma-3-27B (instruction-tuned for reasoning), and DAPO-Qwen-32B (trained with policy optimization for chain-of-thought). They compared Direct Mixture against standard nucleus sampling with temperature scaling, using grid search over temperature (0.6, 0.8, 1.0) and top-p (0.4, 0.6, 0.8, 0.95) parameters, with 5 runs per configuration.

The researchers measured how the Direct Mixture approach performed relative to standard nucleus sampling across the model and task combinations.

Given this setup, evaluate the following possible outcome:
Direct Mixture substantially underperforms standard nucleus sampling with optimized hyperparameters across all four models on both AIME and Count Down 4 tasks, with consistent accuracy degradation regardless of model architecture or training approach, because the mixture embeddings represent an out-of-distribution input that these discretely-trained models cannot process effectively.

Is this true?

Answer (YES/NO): NO